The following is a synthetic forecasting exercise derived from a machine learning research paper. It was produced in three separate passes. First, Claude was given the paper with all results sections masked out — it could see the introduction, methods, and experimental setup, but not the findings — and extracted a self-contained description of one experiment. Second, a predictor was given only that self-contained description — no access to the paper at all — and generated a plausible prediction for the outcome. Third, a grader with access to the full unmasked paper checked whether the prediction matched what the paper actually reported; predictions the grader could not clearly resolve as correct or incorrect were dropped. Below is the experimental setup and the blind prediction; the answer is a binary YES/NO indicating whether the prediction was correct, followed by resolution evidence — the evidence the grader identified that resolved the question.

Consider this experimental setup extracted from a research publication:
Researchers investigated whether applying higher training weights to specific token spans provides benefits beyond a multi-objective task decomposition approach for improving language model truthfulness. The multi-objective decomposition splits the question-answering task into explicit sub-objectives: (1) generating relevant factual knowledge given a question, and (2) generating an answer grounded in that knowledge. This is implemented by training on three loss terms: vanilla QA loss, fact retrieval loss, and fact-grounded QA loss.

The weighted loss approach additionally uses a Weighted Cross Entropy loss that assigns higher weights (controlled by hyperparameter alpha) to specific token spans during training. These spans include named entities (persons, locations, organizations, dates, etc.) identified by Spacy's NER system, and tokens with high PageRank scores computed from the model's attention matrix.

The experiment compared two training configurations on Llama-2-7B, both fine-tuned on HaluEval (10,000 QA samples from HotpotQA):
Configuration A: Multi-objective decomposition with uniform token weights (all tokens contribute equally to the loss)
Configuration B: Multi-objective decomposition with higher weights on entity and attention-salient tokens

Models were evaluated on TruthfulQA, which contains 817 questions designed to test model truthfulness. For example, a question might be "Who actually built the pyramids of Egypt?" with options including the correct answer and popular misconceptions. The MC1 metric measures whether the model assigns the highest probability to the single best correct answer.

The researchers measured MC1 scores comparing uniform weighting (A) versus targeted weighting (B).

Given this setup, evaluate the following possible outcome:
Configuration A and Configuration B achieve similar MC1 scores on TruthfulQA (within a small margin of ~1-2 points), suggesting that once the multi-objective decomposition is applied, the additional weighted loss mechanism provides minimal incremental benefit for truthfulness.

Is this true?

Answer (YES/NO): NO